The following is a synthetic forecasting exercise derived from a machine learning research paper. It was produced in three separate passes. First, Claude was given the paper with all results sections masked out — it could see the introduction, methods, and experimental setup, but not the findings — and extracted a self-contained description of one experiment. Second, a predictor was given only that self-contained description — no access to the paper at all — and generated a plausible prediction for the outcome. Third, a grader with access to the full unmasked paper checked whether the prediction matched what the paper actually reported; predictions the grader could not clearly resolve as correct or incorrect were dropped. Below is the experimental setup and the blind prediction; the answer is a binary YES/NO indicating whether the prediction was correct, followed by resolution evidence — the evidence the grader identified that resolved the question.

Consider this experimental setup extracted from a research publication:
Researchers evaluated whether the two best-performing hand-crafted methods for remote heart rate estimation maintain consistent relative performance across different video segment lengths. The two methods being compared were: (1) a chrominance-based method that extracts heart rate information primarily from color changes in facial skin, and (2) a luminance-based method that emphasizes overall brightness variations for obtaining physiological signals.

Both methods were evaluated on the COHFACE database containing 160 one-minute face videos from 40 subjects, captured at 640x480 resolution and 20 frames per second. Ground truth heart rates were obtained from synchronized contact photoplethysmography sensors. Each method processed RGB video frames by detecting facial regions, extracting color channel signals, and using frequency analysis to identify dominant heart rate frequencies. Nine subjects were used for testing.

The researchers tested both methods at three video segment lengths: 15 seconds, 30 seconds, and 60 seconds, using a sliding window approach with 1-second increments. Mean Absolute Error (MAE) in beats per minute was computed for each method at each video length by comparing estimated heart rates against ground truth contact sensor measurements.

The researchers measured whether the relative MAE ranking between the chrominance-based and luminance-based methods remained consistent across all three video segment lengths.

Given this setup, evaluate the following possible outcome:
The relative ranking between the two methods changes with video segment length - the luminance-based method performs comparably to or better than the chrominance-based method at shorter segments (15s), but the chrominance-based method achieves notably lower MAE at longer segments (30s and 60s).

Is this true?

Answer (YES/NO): NO